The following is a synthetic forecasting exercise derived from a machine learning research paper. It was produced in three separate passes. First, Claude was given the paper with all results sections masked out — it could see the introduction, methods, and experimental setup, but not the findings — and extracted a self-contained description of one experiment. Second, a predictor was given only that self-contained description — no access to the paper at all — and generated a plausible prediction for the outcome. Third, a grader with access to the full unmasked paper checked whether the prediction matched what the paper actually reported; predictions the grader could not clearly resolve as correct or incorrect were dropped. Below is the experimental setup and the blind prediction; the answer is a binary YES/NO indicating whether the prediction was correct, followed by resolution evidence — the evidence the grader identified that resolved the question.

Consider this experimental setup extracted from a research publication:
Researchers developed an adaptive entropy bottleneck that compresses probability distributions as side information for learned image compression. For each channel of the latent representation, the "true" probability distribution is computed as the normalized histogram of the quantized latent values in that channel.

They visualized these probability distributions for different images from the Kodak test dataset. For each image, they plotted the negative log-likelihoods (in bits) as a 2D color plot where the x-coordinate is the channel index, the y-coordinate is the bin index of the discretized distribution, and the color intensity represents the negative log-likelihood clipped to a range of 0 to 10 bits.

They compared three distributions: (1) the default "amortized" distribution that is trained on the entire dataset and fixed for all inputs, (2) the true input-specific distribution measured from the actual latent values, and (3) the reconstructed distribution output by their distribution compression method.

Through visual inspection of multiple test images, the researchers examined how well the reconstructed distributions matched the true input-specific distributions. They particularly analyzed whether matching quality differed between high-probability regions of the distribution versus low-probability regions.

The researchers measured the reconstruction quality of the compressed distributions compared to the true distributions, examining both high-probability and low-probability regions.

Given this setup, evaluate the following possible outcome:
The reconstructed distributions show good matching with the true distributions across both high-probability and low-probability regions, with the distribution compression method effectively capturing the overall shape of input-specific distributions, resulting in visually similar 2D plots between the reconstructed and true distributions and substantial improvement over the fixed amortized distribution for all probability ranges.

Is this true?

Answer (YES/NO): NO